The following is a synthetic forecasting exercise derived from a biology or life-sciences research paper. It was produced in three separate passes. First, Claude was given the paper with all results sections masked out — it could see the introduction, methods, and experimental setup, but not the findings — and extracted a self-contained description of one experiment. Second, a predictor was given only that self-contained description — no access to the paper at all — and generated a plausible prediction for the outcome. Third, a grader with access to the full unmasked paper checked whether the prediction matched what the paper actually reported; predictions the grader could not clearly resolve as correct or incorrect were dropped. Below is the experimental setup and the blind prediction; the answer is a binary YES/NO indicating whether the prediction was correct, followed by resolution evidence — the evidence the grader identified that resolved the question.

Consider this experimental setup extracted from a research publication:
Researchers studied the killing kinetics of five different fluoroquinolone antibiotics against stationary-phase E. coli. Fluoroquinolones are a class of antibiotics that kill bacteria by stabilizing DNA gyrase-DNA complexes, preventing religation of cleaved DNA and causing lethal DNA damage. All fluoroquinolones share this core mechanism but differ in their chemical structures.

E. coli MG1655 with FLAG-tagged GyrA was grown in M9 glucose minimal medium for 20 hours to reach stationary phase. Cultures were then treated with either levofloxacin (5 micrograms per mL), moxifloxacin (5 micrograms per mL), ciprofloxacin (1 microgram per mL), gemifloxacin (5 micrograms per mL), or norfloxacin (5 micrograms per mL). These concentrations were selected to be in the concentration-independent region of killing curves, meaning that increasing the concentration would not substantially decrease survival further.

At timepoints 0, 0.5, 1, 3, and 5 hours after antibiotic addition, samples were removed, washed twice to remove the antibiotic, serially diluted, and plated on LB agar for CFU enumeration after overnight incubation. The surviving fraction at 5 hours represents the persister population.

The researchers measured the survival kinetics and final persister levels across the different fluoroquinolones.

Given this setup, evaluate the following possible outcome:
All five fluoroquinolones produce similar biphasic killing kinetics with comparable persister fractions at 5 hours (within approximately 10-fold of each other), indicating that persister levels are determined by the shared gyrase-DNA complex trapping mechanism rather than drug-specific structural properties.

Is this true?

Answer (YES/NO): NO